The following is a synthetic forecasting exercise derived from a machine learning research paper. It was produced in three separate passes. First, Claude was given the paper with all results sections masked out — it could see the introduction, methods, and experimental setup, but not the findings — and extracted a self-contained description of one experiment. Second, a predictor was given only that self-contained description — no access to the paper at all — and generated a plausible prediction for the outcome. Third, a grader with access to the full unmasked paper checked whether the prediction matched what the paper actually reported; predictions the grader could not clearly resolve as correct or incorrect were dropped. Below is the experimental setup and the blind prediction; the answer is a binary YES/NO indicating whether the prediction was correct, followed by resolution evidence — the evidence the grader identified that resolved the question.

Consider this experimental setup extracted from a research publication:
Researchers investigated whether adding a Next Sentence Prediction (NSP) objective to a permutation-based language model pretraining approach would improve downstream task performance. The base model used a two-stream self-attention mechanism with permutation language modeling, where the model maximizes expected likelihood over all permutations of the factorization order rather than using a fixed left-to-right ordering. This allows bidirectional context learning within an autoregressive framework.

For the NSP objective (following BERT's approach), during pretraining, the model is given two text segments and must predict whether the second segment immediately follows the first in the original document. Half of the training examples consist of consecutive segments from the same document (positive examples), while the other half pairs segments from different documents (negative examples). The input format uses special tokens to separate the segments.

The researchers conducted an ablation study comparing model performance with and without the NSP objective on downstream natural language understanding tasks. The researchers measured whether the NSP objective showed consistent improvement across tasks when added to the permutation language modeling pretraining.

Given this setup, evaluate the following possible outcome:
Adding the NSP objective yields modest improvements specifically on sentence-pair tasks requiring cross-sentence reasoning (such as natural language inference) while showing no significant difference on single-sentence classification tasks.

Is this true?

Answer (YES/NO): NO